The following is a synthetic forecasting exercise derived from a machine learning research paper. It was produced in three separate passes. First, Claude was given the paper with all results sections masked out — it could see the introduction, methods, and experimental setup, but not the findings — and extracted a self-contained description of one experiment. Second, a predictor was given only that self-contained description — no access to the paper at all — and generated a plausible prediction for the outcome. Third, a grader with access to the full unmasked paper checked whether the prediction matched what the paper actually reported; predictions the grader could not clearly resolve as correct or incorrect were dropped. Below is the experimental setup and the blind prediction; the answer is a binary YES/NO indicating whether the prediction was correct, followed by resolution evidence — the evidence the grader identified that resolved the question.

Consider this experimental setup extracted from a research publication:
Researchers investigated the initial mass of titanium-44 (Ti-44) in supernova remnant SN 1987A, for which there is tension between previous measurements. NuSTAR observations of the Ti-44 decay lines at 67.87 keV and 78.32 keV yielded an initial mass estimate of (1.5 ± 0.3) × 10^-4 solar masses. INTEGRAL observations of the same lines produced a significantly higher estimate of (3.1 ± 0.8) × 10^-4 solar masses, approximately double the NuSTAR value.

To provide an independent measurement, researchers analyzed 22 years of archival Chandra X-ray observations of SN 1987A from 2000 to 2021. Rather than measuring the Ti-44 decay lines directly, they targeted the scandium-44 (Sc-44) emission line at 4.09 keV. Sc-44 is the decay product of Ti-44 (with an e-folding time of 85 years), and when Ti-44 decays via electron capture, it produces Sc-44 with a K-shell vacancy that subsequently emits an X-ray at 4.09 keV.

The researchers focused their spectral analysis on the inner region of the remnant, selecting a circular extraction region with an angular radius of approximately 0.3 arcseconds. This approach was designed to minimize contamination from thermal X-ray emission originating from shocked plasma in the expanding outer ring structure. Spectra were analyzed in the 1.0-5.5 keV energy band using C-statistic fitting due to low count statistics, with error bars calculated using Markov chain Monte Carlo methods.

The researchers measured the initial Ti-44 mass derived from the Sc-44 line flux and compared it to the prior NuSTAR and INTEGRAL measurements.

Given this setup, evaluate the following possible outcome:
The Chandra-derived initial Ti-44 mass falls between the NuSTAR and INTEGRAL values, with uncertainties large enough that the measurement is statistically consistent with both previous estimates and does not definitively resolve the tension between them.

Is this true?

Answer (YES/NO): NO